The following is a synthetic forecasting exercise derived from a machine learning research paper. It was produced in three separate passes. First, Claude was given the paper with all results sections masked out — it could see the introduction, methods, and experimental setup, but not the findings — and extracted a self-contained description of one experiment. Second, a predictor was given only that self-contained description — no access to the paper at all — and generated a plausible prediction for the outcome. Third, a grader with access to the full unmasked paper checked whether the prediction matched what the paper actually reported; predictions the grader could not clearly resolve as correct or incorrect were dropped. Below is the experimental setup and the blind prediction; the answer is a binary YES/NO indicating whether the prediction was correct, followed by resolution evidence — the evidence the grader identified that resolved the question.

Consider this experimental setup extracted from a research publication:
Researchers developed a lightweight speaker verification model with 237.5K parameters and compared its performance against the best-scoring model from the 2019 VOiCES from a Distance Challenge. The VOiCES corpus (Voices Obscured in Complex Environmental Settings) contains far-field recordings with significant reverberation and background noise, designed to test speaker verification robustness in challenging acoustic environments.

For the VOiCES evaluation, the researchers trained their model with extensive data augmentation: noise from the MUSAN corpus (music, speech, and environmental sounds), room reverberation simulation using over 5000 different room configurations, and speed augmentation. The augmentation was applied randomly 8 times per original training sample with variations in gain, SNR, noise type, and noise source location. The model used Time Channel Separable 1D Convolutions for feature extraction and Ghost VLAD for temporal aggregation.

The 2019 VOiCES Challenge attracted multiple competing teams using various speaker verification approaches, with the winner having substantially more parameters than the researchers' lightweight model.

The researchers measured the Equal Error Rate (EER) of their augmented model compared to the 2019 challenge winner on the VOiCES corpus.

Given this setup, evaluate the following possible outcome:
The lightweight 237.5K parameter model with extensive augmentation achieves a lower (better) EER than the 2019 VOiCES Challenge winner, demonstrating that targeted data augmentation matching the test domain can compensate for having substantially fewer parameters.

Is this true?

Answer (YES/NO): NO